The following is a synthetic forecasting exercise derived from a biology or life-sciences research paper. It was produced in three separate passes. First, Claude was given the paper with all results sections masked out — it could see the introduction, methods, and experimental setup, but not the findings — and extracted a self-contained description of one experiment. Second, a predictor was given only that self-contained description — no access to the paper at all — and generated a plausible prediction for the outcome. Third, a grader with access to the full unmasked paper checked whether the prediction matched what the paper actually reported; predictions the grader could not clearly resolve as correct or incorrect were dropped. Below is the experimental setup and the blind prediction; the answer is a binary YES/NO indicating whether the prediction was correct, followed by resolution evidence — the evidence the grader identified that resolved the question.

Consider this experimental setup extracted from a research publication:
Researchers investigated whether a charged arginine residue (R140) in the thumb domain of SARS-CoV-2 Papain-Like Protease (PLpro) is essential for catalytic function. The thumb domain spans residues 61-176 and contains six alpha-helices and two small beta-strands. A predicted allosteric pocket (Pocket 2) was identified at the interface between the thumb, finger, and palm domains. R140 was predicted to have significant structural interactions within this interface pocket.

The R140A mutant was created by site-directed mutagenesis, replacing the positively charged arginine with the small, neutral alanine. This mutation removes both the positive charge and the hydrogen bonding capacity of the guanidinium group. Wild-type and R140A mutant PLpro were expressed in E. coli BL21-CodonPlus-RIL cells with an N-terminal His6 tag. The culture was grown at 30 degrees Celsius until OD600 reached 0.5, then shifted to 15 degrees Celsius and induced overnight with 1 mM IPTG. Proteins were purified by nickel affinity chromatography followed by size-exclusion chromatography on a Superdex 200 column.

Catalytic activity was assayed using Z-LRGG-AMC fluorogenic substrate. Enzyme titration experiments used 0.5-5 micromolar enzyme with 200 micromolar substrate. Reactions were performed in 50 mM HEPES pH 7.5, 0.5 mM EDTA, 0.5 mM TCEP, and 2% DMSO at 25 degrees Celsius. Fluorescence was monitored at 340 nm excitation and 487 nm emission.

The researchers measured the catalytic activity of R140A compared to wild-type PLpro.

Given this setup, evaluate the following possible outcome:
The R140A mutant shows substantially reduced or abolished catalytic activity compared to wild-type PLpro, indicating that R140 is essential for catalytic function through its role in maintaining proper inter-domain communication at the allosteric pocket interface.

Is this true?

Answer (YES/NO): NO